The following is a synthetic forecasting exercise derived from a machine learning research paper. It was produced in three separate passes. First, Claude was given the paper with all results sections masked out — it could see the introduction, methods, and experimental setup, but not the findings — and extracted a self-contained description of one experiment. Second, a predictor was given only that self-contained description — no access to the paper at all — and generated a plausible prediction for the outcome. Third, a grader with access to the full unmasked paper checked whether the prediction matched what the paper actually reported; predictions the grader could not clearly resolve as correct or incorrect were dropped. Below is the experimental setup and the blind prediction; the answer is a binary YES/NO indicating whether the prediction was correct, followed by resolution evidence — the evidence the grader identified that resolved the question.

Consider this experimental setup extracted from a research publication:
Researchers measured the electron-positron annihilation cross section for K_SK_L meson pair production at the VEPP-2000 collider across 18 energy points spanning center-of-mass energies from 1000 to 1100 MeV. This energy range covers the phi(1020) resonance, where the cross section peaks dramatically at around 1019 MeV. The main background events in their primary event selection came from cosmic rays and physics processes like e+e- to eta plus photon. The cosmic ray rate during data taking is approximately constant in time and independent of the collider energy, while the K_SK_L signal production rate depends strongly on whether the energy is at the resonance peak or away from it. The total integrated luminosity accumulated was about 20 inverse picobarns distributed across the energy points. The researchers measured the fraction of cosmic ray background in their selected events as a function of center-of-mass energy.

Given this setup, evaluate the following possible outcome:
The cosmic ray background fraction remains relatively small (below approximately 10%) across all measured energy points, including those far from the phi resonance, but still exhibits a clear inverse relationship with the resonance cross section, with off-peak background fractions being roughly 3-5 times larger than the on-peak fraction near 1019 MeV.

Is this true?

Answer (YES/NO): NO